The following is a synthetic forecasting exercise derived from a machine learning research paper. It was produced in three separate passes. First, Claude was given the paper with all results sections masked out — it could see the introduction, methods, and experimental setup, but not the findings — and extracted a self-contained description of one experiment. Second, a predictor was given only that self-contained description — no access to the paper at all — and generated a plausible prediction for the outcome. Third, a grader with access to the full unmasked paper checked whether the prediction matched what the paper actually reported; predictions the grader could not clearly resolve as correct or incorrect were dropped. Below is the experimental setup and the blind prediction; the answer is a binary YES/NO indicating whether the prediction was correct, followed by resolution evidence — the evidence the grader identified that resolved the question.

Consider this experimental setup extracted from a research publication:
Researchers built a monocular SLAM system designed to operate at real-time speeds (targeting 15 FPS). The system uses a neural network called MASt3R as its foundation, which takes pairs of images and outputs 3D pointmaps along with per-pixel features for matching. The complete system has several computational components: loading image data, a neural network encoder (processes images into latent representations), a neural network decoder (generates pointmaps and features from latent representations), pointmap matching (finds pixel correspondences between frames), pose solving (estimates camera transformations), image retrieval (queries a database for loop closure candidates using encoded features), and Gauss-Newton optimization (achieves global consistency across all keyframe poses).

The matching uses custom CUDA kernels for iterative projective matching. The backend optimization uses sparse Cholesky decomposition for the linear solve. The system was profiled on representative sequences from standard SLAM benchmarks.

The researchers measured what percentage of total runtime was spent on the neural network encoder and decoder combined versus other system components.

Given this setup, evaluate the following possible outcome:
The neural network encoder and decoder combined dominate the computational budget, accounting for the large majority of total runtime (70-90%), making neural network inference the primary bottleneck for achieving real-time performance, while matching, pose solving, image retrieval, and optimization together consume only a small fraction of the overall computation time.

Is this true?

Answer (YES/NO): NO